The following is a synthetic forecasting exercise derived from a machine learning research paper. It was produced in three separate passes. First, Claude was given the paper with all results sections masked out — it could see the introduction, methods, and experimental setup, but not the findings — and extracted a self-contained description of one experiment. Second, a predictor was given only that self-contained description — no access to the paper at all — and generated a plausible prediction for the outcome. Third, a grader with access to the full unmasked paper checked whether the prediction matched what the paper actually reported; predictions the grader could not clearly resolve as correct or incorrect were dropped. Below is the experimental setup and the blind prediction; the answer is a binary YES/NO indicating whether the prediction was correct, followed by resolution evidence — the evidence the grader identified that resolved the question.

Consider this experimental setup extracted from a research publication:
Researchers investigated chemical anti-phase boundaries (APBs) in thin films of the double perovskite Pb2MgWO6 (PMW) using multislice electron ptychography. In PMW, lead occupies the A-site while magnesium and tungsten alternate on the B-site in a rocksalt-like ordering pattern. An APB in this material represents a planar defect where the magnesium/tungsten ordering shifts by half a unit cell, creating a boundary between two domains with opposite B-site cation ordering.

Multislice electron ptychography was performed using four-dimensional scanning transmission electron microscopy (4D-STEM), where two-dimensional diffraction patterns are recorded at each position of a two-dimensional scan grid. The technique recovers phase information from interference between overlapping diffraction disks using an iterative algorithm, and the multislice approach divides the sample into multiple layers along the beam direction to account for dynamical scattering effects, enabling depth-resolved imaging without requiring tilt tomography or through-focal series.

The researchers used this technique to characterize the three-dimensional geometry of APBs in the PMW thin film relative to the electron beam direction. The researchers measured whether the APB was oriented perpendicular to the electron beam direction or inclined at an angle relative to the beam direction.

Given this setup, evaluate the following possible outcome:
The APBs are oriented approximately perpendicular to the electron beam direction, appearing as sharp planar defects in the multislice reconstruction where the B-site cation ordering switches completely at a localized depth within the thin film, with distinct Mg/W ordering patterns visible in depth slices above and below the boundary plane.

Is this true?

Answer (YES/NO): NO